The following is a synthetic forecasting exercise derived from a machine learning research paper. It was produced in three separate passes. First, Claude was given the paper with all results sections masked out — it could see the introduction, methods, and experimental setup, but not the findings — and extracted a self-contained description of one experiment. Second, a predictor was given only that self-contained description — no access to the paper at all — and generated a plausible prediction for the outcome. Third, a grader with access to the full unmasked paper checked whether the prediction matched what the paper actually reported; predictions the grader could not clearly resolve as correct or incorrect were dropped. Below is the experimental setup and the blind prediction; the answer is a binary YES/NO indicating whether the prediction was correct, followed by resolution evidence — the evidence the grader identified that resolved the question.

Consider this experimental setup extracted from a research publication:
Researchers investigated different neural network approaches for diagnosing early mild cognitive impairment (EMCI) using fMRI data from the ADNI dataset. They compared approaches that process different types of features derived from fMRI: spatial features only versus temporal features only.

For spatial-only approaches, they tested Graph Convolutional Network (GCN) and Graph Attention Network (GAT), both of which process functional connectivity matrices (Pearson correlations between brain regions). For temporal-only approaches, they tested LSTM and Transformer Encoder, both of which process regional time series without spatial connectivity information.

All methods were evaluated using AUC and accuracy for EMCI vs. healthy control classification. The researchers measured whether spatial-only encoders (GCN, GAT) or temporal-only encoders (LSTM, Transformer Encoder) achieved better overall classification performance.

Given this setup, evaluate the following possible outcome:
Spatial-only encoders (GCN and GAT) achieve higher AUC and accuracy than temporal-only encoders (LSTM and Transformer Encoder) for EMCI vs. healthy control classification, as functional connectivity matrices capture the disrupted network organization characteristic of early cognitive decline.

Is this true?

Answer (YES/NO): NO